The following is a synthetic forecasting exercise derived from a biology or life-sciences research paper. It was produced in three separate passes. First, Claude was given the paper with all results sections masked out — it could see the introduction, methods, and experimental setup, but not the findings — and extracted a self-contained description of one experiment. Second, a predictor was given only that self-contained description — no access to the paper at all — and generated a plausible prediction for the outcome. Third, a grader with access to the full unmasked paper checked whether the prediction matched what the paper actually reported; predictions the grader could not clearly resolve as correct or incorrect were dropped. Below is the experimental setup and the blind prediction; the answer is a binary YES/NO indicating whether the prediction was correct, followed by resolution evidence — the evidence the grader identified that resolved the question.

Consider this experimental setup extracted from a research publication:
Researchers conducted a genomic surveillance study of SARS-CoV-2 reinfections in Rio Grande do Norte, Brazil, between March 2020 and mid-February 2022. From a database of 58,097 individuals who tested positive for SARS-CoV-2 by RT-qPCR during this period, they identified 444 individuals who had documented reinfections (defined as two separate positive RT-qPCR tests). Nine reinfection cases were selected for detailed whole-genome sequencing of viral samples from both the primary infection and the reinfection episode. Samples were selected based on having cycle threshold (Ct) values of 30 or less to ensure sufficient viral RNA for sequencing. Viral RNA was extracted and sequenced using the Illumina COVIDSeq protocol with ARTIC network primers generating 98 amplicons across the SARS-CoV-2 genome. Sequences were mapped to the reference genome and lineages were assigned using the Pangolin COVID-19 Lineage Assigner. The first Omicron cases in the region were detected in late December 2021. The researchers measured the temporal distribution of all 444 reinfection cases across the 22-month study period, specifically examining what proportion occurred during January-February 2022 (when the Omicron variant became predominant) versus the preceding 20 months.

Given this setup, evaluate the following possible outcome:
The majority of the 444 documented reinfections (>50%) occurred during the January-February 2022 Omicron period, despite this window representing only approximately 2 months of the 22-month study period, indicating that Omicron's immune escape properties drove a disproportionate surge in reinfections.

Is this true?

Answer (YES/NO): YES